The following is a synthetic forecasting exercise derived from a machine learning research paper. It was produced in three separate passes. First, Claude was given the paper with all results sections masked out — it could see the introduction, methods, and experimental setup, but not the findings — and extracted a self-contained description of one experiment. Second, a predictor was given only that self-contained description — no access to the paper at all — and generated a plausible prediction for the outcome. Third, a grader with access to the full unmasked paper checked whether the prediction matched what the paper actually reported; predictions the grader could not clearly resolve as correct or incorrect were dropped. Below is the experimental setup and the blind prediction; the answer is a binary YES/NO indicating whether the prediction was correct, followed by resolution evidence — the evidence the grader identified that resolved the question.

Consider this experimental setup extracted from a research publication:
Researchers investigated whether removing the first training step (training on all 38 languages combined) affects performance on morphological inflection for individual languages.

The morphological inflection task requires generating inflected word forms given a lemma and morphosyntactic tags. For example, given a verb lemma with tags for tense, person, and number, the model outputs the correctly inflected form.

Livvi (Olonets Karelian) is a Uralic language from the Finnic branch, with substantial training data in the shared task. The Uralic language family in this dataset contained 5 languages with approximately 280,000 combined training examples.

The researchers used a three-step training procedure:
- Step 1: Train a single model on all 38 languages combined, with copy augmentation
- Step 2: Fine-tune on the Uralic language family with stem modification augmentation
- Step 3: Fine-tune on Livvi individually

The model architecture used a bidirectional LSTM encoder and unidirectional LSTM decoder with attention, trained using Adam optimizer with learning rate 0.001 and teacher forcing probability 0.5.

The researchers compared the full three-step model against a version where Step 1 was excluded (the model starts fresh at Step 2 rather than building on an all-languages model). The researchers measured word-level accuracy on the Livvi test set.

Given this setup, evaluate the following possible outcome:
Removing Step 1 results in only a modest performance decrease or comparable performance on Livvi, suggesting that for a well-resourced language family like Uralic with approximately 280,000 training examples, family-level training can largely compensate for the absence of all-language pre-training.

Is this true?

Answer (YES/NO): YES